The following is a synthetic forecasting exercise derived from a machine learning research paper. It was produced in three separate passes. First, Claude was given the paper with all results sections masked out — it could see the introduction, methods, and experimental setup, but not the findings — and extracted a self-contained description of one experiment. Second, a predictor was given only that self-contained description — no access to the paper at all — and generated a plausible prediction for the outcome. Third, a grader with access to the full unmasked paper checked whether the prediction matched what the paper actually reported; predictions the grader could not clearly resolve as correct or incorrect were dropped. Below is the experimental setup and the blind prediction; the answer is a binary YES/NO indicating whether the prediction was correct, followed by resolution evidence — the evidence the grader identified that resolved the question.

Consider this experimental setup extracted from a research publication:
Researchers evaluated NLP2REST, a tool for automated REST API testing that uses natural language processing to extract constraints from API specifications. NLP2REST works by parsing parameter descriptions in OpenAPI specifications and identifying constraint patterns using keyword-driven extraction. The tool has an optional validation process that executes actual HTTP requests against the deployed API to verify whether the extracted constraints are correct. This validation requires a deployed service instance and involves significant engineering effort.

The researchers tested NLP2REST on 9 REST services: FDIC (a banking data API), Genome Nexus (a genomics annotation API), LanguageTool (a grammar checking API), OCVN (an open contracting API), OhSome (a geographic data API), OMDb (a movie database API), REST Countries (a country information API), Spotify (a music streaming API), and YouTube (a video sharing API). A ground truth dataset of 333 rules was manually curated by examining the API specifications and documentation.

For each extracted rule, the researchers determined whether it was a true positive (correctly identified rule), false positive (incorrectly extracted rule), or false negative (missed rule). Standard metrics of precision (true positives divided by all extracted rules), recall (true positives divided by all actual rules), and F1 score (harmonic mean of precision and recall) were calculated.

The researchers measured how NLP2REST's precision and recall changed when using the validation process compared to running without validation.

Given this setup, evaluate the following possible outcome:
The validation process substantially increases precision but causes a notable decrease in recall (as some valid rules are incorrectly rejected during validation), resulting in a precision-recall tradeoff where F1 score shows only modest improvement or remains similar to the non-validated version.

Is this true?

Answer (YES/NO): NO